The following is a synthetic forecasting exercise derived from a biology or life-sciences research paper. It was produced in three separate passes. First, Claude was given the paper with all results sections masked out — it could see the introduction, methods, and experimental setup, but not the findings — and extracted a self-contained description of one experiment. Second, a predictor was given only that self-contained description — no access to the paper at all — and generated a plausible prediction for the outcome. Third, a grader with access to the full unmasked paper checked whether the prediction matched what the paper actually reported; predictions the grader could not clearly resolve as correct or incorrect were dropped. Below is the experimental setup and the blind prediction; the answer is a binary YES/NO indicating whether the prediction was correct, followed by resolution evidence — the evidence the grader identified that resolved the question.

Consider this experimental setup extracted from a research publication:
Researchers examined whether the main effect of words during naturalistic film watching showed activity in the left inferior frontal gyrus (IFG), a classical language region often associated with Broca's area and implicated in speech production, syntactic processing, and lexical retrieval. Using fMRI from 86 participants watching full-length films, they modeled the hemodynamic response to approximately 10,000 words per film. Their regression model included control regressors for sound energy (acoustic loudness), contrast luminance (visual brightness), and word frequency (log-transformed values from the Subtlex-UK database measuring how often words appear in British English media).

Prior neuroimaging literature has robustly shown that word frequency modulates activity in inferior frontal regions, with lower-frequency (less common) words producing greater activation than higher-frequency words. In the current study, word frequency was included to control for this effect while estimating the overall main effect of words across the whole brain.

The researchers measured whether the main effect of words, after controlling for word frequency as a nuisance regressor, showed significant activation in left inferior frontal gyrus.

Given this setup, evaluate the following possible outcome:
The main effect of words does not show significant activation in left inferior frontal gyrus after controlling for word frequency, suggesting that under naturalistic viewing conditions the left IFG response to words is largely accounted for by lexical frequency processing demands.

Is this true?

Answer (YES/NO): YES